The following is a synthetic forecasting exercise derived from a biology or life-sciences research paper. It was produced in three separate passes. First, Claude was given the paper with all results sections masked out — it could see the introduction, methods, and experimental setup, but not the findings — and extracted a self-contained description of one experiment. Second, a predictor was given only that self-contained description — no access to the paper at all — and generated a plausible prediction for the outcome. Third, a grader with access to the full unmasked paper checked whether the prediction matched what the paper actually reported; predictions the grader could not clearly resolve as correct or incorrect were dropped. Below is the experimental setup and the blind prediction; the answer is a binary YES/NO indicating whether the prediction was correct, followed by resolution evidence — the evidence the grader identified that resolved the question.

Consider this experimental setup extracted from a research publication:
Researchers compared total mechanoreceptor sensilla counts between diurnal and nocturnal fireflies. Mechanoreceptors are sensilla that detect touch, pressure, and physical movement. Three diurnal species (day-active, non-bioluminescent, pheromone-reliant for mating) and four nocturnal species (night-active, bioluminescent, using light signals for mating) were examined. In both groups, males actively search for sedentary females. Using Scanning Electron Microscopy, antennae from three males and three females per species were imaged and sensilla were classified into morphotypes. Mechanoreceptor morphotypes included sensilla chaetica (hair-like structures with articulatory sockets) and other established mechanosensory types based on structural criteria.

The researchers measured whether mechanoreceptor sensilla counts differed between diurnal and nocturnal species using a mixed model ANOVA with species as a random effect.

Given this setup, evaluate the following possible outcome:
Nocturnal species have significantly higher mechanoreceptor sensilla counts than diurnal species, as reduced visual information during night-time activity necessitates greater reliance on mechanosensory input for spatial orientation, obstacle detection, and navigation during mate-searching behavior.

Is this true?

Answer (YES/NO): NO